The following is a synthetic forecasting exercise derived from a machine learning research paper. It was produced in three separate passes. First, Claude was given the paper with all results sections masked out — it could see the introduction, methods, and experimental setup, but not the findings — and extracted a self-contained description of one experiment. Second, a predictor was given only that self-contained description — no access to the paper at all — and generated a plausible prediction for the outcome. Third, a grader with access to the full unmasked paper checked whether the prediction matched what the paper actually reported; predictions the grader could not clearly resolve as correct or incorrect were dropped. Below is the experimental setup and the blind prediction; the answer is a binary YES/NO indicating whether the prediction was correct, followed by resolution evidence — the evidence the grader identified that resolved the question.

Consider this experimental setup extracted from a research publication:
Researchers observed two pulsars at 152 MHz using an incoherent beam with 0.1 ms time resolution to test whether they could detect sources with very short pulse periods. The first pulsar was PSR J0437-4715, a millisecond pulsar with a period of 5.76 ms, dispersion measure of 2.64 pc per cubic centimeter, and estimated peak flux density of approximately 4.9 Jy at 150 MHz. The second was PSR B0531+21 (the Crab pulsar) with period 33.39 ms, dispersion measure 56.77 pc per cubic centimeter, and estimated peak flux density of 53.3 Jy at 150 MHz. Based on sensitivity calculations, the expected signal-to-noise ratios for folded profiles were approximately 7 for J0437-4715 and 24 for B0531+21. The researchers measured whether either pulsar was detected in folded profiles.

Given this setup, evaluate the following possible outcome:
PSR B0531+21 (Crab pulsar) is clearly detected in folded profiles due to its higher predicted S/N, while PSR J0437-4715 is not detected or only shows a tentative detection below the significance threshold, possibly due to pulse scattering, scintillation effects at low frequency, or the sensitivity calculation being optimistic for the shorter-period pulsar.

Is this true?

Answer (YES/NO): NO